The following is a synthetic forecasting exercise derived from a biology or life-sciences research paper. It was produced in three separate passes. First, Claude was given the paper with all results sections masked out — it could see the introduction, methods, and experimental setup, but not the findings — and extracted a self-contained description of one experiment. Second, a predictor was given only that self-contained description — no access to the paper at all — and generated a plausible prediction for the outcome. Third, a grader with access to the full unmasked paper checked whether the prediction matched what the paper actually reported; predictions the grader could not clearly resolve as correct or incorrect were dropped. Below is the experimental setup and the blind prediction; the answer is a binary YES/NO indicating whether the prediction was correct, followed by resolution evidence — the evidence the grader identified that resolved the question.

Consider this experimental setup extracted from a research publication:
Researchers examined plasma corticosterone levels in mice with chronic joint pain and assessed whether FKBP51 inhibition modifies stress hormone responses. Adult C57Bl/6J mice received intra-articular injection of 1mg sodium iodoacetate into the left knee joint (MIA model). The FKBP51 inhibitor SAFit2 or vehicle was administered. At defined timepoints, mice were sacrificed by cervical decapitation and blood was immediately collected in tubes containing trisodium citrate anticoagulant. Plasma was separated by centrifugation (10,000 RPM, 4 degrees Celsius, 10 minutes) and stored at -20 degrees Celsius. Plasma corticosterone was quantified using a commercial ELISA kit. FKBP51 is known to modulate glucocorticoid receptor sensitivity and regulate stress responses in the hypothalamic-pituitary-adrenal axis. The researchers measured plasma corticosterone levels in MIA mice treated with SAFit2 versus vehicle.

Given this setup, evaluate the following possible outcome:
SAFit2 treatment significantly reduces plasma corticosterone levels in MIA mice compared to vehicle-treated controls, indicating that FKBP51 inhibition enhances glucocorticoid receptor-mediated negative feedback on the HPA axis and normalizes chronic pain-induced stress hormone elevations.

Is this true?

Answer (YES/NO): NO